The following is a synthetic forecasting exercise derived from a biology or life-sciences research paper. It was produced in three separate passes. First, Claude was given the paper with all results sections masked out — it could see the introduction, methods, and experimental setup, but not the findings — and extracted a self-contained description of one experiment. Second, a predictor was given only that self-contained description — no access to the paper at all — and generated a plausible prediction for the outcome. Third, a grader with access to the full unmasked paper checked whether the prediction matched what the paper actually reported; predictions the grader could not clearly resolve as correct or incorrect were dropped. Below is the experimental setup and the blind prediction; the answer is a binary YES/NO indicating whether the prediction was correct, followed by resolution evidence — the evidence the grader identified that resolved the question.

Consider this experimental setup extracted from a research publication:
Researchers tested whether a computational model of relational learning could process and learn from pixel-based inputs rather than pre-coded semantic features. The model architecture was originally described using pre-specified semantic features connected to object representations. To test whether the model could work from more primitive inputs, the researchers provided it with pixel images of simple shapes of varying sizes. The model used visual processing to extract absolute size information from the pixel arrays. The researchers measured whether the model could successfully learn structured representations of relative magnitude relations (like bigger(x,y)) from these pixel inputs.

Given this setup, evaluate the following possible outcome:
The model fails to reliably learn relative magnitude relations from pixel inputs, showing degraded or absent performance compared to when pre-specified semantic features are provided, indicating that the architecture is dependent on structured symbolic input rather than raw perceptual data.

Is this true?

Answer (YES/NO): NO